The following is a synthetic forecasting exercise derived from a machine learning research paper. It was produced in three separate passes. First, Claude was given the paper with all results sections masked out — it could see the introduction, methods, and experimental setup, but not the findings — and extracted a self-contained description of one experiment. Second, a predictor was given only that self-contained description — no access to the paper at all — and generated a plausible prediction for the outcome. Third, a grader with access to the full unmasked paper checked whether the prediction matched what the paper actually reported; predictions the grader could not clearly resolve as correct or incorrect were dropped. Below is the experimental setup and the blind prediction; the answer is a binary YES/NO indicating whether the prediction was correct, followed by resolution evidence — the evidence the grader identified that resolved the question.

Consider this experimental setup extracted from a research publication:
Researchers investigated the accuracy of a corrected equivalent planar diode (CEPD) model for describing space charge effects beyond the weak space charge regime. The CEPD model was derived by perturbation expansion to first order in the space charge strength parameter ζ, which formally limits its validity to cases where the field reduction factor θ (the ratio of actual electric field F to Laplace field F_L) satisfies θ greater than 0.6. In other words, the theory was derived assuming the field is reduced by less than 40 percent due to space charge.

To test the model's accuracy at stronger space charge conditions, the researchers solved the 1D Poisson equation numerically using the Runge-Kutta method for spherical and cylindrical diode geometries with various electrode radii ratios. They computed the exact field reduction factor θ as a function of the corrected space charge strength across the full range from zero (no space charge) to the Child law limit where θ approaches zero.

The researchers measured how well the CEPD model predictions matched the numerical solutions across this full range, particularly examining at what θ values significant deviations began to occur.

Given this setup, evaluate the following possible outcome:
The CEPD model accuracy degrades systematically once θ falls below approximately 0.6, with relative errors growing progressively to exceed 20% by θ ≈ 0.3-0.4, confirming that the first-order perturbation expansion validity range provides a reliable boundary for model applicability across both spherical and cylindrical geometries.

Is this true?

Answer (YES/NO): NO